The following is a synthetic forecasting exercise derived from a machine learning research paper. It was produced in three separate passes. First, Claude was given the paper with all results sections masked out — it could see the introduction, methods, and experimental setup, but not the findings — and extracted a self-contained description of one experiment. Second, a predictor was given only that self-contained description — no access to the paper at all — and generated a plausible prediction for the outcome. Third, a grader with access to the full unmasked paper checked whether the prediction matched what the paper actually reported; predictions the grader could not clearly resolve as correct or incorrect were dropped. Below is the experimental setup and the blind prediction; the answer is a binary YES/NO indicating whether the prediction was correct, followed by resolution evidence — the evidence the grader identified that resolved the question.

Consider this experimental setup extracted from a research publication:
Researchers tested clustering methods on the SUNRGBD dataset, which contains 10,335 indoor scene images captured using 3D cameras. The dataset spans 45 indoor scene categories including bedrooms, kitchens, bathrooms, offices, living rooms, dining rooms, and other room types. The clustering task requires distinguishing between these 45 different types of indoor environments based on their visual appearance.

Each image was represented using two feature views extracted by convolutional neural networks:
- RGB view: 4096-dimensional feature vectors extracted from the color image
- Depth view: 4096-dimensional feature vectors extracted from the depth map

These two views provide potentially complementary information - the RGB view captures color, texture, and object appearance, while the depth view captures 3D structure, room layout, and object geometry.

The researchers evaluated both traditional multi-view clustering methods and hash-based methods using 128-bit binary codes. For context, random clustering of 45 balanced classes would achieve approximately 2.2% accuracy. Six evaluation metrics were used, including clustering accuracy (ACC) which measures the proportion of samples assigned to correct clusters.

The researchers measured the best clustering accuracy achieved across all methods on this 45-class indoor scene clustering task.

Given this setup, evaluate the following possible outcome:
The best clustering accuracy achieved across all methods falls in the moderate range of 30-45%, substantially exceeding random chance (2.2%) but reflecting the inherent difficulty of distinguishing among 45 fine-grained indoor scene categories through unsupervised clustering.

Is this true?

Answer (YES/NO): NO